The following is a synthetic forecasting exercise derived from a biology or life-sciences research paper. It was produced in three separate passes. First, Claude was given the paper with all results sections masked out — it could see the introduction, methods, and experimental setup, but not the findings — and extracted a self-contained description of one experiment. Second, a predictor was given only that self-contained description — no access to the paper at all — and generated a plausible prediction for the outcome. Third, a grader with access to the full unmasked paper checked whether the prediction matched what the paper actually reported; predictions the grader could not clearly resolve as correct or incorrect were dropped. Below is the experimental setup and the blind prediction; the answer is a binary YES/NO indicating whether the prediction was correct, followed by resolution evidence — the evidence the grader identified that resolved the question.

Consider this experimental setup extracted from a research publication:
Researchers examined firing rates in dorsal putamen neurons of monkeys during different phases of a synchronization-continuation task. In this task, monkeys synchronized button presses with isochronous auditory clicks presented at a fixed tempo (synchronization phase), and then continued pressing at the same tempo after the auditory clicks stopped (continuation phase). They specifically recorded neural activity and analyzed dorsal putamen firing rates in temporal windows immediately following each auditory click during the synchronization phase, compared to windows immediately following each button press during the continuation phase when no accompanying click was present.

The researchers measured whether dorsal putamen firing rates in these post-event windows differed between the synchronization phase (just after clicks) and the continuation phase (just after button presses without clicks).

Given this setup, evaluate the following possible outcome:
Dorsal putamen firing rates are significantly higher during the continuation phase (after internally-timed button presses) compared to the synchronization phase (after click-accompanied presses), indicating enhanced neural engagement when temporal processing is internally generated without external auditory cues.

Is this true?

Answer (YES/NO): NO